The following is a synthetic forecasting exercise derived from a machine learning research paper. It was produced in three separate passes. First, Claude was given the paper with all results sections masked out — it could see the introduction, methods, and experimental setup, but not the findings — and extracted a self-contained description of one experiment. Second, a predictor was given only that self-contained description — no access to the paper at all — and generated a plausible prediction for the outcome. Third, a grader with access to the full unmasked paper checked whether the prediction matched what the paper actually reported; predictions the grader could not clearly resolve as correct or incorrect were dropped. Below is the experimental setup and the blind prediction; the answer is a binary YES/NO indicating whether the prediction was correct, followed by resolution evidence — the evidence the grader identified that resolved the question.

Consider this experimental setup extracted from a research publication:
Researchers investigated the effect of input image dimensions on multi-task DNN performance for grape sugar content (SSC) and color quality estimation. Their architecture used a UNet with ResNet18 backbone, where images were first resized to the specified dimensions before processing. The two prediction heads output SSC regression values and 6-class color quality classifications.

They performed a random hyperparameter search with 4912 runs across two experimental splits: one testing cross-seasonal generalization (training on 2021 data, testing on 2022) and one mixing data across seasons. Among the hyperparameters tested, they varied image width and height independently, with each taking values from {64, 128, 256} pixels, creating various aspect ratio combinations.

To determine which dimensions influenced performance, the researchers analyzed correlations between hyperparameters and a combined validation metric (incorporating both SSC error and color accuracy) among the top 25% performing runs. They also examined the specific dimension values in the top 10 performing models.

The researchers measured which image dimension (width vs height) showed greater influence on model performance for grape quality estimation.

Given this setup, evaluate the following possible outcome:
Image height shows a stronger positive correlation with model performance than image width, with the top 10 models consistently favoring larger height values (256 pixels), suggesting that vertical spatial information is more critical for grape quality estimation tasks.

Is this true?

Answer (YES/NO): NO